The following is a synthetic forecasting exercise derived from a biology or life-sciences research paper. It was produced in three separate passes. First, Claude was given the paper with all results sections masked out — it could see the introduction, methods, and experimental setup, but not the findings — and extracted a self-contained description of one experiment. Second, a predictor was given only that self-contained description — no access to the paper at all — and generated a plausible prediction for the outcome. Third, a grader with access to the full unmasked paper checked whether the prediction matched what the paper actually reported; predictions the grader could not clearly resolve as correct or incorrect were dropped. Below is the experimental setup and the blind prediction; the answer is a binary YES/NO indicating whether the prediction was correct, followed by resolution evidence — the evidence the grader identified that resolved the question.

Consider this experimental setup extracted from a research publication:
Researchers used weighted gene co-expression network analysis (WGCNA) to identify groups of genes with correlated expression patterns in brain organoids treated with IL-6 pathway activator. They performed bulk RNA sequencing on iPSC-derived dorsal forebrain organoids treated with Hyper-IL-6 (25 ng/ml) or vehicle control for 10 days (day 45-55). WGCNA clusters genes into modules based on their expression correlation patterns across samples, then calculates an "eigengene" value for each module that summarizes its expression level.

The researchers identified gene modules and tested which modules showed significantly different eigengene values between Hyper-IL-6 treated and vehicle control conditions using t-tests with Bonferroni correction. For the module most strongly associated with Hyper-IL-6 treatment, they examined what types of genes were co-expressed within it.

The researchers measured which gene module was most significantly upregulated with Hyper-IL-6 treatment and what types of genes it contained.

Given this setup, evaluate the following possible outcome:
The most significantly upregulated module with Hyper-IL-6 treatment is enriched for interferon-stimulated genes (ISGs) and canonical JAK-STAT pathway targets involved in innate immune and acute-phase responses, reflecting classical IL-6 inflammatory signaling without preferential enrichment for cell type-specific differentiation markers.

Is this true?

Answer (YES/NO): NO